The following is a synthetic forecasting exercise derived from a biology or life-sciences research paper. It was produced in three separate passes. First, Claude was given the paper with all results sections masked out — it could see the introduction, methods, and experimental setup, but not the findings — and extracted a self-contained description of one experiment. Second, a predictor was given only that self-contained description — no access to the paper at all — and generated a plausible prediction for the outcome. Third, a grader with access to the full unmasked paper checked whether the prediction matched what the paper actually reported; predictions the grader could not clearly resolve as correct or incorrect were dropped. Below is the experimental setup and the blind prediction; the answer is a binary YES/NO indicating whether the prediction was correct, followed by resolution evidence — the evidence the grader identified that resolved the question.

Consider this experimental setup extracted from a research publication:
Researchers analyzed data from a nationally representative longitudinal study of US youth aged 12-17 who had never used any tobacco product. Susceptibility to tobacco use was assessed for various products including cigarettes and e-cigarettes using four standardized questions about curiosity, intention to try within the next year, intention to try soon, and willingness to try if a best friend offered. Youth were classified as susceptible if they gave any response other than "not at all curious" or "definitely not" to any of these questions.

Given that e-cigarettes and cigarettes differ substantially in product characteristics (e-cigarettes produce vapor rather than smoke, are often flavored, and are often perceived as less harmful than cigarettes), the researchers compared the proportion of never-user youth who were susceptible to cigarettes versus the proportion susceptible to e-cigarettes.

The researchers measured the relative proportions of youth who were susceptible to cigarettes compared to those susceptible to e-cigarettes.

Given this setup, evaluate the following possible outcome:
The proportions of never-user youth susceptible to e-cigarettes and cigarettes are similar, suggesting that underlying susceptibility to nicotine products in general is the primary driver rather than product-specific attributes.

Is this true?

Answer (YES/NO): YES